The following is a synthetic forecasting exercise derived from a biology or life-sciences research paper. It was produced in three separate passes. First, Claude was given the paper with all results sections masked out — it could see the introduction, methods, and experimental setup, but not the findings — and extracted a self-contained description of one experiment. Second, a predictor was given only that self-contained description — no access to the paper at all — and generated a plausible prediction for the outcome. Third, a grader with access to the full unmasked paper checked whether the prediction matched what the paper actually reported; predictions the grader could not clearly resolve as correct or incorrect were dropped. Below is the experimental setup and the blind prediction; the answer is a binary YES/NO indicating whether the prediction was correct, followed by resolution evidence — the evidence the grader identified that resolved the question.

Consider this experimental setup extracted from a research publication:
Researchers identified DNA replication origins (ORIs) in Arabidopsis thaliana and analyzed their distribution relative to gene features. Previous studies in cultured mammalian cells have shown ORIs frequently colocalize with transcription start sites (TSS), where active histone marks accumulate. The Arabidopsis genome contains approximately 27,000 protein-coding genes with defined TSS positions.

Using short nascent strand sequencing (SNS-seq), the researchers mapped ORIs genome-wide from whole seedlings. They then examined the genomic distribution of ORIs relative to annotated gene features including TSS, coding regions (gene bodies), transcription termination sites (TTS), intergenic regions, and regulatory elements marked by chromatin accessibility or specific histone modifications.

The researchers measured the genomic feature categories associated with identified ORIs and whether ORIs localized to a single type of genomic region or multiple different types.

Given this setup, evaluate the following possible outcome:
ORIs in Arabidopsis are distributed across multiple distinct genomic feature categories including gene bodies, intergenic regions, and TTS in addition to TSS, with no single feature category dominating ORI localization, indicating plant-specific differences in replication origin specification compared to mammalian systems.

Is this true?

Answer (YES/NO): NO